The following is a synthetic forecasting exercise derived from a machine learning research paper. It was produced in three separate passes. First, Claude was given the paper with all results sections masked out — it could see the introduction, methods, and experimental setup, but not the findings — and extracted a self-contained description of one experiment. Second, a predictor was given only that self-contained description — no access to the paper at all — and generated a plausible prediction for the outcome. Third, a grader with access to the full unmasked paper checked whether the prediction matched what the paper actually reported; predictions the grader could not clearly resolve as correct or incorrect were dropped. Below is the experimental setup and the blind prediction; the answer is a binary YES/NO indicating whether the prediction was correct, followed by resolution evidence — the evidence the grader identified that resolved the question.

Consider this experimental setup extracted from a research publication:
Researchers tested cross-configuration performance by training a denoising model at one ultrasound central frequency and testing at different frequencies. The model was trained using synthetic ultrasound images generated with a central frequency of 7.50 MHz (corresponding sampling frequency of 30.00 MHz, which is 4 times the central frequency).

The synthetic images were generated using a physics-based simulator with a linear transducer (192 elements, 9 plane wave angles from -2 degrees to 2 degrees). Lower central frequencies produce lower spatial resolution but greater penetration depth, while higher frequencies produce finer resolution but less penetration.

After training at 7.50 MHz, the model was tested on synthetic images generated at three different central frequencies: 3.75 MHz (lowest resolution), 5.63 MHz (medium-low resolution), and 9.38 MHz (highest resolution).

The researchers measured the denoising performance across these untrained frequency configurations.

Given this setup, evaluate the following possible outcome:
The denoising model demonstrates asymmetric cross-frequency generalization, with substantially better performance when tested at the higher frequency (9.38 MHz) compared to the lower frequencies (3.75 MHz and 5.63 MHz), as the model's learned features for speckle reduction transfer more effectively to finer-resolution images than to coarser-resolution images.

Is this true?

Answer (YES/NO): YES